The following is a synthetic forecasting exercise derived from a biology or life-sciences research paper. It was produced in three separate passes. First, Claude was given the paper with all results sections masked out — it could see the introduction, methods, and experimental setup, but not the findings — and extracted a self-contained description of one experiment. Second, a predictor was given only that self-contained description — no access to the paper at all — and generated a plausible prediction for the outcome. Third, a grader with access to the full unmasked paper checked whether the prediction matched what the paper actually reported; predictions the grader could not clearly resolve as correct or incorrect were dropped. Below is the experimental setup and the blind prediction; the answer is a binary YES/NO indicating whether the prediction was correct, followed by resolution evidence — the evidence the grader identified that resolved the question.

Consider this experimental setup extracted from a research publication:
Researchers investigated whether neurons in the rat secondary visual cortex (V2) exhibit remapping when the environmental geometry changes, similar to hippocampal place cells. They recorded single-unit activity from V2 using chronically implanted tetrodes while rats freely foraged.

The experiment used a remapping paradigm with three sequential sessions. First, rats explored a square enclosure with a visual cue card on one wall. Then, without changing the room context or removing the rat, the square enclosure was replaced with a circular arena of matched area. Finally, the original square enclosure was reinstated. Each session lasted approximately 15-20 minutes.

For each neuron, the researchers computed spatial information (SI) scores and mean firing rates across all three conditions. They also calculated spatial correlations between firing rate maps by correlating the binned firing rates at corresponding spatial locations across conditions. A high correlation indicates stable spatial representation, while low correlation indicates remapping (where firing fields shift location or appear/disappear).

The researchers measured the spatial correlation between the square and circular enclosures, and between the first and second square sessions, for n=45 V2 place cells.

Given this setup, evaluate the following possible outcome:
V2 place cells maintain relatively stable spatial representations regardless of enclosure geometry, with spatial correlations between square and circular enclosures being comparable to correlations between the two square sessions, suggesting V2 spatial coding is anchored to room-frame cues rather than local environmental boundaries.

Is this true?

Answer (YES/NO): NO